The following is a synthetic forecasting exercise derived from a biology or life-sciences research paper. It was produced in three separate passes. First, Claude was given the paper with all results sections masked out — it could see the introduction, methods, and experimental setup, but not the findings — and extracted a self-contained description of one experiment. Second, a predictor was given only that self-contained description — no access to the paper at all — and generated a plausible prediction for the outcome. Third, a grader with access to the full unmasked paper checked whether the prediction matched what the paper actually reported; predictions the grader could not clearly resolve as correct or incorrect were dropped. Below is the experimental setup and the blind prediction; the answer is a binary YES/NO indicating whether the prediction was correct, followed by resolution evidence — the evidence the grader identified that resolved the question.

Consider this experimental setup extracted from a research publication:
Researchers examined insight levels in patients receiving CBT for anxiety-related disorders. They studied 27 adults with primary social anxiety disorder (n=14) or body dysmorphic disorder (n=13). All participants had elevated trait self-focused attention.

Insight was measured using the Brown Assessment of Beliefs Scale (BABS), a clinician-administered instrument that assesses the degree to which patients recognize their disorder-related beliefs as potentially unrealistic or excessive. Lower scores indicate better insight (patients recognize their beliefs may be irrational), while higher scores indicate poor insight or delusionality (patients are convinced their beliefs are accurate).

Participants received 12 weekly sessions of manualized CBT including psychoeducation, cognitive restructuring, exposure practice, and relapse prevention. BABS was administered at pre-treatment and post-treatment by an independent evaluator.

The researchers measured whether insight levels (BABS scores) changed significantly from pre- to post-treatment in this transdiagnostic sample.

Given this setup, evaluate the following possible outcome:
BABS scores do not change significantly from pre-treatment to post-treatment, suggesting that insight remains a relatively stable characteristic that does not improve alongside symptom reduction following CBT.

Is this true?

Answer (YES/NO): NO